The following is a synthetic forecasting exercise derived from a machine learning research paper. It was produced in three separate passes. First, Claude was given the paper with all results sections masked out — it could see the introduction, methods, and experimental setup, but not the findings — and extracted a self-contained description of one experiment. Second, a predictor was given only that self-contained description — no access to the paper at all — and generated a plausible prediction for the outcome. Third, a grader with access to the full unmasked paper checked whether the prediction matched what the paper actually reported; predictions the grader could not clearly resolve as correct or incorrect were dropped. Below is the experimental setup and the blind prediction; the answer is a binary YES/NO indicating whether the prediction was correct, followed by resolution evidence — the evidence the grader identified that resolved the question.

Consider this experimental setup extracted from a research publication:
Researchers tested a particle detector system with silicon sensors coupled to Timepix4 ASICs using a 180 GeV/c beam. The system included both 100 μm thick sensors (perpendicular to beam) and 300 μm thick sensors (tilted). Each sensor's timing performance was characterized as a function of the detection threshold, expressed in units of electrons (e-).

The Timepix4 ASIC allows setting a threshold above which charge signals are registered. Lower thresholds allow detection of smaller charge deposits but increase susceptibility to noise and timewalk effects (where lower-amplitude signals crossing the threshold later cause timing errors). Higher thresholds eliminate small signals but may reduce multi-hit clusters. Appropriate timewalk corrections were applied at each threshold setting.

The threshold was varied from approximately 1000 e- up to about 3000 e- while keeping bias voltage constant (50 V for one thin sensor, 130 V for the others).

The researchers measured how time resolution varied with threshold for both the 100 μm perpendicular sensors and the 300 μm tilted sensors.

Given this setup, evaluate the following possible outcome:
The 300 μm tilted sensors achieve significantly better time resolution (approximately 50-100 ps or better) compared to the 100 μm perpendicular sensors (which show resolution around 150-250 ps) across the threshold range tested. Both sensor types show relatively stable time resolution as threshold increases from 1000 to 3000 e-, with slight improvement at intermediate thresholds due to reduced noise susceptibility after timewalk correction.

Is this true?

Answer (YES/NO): NO